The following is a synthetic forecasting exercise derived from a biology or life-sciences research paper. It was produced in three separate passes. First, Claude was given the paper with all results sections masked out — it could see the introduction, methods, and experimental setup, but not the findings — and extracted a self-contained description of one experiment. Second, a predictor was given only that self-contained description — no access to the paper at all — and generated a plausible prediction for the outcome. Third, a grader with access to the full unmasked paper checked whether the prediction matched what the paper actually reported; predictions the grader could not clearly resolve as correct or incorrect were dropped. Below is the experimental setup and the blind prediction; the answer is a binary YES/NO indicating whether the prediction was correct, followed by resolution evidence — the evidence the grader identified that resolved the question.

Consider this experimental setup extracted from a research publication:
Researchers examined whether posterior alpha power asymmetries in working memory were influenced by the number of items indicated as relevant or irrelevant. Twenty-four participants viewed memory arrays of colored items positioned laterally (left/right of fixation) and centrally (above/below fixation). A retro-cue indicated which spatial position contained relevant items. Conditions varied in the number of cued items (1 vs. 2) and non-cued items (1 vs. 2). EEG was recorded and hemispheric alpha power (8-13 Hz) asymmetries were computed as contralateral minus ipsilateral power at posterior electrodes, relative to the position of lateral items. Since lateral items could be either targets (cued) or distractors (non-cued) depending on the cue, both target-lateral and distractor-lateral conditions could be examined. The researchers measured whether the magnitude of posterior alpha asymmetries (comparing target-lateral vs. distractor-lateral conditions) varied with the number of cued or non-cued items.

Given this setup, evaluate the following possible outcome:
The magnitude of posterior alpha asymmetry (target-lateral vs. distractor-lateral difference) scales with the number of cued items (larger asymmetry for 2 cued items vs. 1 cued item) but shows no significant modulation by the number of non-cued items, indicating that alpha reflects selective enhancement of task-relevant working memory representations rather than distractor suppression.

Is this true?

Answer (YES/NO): NO